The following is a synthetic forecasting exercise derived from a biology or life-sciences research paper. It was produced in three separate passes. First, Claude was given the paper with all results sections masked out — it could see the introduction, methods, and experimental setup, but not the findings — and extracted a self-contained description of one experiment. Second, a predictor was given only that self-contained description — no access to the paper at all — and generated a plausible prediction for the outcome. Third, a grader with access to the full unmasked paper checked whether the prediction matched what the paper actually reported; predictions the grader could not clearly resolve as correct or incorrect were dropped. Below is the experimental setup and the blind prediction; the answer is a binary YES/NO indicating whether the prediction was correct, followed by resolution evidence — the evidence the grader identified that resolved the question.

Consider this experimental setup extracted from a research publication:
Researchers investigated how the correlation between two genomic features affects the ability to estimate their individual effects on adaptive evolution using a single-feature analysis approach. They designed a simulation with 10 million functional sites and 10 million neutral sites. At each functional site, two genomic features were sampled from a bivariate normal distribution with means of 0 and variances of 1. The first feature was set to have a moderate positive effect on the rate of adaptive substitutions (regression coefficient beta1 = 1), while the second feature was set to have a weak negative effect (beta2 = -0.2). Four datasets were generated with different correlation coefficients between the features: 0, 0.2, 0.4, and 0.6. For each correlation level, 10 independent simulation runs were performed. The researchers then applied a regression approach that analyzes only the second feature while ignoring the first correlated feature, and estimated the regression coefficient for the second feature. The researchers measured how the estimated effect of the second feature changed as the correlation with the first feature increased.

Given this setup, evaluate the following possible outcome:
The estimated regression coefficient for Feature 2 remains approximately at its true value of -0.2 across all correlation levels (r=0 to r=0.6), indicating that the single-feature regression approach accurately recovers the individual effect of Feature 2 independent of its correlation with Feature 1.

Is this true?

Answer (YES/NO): NO